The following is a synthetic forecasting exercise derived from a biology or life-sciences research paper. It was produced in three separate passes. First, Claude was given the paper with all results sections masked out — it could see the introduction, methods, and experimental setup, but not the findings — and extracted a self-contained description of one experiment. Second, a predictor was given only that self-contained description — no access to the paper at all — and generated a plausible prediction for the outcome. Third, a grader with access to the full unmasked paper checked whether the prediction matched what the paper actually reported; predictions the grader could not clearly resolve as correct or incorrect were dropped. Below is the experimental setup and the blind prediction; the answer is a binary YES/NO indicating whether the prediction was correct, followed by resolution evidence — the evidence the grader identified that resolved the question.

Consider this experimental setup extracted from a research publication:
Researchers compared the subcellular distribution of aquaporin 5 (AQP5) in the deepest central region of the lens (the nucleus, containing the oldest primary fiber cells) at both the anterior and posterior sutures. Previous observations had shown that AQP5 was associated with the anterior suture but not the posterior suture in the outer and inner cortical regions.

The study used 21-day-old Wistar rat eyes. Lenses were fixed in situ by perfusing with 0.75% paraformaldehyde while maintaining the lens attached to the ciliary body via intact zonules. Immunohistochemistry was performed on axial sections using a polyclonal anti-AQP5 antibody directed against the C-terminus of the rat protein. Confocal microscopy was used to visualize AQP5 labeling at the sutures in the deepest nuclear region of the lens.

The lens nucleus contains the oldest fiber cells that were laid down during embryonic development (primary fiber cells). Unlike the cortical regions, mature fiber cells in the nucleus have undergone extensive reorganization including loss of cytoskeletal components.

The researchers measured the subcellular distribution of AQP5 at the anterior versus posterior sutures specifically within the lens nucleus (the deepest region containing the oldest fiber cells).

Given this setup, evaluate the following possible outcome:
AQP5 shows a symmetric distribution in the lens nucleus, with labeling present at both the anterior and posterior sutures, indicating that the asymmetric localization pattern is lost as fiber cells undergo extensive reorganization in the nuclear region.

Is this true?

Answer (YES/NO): YES